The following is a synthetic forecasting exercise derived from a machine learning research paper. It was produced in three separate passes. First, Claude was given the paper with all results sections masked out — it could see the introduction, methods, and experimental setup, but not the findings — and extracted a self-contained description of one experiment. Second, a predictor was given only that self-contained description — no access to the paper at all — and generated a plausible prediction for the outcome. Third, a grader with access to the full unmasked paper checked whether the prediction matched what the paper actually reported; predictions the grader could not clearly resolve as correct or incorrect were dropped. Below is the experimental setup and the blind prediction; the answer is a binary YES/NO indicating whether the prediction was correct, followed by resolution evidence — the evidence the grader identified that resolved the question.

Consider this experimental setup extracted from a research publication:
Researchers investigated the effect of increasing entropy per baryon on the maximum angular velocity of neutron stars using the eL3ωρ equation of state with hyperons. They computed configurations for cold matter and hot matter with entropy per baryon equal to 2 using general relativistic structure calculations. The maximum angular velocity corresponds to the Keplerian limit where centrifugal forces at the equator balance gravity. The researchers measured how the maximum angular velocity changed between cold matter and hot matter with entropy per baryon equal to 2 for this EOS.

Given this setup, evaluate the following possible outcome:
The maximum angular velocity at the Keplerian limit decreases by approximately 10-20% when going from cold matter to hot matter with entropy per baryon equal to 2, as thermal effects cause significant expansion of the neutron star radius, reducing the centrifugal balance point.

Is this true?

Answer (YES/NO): NO